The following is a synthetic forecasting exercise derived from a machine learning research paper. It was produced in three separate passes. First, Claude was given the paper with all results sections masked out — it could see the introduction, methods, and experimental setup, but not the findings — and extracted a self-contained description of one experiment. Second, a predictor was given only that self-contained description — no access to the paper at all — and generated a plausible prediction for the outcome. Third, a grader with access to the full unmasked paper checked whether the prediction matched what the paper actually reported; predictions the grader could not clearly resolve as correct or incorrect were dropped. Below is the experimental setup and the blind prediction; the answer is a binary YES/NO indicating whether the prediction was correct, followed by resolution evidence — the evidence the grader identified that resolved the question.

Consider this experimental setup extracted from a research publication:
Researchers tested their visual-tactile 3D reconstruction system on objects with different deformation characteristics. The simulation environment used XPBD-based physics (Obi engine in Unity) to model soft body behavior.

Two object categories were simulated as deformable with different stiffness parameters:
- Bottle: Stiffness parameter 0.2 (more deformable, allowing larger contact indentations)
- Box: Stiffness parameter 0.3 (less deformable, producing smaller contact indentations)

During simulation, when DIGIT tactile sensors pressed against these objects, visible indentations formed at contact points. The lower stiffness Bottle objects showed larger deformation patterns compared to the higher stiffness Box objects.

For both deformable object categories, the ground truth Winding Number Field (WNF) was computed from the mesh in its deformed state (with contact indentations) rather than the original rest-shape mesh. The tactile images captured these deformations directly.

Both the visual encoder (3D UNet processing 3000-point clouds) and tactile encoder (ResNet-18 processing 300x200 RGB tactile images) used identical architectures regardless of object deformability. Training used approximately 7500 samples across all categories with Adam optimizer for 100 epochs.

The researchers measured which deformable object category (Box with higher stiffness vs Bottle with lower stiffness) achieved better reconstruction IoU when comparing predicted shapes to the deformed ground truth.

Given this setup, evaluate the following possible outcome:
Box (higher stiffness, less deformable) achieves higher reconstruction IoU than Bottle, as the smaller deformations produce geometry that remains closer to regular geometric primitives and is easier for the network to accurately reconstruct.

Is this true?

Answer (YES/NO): YES